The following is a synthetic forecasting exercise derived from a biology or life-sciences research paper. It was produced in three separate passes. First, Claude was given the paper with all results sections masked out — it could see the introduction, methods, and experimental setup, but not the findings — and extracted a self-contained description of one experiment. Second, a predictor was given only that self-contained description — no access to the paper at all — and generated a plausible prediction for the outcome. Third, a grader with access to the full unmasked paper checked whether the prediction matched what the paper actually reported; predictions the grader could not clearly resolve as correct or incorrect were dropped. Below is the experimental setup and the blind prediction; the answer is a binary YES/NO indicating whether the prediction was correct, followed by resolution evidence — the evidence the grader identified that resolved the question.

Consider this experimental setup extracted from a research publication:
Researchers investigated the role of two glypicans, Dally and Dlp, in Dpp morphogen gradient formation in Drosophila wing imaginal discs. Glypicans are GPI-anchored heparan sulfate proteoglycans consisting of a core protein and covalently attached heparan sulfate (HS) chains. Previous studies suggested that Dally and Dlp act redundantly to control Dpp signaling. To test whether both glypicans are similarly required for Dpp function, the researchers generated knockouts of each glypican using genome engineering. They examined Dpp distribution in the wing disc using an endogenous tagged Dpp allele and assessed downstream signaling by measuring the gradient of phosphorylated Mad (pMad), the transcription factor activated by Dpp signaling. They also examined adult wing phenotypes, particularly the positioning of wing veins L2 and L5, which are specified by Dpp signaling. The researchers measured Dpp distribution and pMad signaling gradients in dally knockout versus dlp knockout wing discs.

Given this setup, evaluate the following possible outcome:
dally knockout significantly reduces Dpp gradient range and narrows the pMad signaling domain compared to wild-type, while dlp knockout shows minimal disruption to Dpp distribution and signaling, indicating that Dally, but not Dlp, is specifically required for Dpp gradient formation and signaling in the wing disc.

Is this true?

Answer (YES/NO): YES